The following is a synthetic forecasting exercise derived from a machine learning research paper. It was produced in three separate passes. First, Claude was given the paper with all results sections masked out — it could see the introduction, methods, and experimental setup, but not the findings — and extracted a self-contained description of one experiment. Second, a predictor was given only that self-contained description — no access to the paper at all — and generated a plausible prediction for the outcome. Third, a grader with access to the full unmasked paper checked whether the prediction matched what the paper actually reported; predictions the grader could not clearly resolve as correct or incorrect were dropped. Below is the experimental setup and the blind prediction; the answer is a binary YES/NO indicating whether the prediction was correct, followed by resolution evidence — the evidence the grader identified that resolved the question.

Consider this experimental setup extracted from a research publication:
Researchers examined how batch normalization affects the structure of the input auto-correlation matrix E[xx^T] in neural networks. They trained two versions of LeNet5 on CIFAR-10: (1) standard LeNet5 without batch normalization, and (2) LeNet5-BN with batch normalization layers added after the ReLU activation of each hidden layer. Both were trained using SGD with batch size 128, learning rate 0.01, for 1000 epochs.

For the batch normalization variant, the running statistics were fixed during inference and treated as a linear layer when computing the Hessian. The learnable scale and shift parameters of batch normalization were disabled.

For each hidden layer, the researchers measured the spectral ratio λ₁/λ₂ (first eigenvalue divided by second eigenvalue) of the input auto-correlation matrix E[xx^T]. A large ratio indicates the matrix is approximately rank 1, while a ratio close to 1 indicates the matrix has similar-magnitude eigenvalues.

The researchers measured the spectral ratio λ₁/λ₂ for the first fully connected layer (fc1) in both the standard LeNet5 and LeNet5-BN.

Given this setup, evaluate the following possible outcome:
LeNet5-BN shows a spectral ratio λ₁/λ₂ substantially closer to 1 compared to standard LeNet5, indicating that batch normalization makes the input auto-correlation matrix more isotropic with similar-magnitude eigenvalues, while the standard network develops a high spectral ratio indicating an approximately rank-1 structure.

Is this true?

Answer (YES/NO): YES